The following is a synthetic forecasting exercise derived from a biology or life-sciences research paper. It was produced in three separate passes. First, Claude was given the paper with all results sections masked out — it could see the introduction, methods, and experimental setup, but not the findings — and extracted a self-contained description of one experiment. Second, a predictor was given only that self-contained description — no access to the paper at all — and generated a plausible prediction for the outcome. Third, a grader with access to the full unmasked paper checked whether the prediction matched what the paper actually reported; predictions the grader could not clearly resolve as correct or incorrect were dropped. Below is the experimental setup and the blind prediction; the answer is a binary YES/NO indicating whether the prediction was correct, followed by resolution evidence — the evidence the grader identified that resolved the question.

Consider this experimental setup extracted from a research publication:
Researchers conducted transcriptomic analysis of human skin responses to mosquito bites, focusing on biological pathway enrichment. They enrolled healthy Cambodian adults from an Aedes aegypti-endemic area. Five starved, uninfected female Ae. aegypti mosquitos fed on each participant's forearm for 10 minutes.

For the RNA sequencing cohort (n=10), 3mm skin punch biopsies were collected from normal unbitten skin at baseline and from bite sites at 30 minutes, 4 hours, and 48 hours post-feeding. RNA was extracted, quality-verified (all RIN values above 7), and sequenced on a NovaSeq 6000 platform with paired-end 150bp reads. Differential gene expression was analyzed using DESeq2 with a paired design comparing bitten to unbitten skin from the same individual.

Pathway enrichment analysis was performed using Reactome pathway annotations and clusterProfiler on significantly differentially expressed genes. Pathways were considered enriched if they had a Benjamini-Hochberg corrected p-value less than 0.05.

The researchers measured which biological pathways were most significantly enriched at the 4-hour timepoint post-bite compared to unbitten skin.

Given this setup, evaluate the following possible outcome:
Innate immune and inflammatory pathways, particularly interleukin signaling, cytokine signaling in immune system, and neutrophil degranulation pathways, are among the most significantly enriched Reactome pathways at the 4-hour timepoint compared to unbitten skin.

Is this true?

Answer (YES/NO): YES